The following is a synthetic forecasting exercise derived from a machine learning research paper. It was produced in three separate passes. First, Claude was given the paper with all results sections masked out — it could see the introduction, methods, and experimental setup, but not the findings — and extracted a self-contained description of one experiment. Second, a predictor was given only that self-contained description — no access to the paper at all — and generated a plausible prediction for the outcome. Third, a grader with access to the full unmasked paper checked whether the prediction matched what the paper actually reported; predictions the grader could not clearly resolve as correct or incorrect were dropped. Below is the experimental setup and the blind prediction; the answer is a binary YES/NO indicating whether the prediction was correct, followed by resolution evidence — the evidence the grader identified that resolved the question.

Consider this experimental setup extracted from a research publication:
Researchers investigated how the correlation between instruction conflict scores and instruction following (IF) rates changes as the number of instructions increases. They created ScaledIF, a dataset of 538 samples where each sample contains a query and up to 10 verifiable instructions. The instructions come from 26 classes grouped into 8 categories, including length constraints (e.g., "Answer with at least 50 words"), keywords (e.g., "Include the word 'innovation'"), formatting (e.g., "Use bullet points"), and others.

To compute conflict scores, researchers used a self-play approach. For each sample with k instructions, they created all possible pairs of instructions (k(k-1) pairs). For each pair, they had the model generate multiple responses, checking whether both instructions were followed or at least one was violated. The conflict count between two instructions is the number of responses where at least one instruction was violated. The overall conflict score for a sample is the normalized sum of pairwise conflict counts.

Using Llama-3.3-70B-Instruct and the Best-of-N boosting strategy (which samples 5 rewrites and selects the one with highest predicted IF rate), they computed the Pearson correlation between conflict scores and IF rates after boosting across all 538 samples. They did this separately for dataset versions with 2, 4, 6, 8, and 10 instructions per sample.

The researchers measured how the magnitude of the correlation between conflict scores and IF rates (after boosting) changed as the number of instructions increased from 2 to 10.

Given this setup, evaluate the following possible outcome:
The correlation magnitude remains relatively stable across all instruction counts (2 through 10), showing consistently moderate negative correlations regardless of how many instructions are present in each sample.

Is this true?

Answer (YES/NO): NO